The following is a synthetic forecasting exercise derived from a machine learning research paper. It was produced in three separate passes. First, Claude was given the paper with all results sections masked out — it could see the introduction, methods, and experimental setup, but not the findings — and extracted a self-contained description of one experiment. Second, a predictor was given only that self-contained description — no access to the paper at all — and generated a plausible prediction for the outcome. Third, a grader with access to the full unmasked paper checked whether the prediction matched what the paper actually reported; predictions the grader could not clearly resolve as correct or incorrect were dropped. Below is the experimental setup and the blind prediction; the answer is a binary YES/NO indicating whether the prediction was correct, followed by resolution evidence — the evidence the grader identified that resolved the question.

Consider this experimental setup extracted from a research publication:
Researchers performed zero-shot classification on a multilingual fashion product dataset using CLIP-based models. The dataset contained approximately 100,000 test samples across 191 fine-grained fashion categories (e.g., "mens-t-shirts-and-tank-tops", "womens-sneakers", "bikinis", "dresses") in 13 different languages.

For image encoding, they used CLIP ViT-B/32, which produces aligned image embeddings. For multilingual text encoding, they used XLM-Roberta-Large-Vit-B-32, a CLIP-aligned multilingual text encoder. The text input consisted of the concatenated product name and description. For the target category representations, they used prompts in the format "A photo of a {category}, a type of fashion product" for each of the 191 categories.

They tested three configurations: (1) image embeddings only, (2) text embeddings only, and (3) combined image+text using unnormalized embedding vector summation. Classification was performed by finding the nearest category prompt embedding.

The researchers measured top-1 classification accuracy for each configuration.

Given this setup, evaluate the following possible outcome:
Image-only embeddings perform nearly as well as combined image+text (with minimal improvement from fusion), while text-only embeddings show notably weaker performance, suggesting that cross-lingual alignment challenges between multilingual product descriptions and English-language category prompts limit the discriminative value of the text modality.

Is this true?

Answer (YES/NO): NO